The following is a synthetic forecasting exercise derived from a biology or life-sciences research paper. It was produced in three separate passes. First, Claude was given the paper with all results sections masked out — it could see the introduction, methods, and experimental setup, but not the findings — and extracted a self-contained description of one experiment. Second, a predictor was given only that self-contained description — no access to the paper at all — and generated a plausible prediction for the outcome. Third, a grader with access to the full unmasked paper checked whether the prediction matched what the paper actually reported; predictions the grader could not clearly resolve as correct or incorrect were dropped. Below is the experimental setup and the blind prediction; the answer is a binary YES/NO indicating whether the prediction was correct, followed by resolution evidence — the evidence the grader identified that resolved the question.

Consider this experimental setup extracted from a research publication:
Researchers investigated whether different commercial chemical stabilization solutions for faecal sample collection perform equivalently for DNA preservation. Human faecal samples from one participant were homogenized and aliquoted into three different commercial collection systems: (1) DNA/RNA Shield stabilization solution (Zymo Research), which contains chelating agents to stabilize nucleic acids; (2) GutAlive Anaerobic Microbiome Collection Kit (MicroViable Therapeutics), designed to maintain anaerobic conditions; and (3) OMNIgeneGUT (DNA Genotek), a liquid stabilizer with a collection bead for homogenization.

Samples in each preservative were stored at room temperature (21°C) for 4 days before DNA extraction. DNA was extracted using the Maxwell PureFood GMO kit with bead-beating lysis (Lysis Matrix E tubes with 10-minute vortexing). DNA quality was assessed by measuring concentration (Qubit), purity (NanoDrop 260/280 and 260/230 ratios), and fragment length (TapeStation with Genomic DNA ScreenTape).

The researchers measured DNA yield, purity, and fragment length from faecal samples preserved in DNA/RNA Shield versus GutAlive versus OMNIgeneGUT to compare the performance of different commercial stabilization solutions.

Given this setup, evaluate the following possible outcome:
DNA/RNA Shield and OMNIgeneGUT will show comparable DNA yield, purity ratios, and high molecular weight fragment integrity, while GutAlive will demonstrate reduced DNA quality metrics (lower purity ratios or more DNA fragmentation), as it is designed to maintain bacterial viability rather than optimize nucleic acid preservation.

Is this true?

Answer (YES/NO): NO